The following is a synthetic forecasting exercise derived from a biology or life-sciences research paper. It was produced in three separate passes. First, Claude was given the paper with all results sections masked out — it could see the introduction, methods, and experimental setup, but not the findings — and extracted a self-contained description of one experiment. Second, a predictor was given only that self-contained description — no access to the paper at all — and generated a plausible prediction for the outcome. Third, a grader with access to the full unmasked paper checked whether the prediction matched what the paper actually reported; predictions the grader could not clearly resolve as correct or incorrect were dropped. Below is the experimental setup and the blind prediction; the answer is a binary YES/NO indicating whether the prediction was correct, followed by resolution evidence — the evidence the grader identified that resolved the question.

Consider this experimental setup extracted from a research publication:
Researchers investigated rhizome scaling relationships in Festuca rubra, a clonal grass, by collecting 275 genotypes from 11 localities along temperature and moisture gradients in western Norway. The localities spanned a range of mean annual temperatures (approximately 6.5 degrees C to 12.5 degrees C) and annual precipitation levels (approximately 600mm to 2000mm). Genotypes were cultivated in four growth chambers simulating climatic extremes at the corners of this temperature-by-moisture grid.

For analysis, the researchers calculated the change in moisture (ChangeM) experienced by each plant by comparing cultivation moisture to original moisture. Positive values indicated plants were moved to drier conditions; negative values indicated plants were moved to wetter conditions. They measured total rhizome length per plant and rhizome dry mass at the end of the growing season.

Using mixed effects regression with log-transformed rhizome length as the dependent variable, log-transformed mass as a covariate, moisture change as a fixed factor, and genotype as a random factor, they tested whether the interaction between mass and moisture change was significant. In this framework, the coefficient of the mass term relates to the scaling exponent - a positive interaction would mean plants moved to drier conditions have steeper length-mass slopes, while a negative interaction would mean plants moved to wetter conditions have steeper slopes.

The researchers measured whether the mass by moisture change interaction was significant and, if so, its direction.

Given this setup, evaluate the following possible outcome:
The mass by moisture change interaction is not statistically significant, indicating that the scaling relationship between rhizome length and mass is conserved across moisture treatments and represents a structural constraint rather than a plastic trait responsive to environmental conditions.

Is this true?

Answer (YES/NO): NO